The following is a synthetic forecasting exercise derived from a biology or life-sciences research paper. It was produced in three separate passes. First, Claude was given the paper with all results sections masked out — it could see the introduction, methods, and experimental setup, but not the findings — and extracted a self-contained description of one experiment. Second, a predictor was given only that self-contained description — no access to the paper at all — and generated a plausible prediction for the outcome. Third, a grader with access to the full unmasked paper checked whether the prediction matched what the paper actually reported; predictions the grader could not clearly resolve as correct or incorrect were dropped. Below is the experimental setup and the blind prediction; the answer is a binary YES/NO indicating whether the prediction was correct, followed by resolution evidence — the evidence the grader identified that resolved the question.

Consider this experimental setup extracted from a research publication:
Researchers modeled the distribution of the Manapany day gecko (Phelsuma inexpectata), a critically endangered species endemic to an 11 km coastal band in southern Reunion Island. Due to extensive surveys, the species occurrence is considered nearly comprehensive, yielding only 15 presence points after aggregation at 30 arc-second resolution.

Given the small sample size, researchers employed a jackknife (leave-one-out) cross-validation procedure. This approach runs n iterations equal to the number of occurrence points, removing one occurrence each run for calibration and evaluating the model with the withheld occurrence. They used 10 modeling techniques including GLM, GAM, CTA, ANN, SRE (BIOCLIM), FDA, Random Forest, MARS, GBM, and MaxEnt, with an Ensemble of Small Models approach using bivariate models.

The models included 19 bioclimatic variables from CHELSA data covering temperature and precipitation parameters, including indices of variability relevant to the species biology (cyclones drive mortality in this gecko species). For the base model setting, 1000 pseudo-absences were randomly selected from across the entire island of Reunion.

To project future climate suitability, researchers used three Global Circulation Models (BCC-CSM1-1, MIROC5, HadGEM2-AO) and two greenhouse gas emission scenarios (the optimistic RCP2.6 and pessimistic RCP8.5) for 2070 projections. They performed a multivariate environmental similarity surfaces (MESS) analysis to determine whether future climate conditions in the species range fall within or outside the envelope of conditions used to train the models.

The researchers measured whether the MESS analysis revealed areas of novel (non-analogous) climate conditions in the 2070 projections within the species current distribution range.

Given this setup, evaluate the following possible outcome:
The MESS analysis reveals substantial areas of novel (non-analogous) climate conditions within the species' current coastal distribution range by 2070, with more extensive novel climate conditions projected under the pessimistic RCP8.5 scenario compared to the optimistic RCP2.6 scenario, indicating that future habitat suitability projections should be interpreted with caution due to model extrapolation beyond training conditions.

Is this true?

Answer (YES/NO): NO